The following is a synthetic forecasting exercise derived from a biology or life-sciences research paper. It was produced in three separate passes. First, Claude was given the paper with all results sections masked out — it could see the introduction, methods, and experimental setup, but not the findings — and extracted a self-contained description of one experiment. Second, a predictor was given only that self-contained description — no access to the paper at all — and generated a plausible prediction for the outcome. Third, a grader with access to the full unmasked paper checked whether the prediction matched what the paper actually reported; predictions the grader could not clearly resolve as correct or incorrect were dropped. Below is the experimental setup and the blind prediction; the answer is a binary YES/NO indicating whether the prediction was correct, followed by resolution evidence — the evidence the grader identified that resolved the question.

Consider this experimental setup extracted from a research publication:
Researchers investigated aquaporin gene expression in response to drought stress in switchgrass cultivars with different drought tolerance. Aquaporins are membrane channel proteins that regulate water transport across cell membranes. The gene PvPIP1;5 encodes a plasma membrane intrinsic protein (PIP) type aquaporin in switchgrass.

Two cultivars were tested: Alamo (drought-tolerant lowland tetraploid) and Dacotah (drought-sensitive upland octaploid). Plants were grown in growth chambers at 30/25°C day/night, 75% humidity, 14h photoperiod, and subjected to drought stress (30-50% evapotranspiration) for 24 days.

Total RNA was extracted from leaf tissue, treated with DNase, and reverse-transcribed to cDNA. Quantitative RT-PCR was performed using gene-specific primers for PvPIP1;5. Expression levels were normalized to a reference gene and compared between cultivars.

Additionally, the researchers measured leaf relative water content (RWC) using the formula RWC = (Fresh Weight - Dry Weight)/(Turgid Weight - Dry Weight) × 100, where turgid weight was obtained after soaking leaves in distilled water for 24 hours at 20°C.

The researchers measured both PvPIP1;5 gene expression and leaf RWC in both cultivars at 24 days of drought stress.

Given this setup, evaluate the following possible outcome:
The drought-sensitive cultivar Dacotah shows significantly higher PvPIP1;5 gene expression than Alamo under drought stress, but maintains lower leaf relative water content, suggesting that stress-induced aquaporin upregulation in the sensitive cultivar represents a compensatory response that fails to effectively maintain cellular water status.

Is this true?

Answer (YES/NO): NO